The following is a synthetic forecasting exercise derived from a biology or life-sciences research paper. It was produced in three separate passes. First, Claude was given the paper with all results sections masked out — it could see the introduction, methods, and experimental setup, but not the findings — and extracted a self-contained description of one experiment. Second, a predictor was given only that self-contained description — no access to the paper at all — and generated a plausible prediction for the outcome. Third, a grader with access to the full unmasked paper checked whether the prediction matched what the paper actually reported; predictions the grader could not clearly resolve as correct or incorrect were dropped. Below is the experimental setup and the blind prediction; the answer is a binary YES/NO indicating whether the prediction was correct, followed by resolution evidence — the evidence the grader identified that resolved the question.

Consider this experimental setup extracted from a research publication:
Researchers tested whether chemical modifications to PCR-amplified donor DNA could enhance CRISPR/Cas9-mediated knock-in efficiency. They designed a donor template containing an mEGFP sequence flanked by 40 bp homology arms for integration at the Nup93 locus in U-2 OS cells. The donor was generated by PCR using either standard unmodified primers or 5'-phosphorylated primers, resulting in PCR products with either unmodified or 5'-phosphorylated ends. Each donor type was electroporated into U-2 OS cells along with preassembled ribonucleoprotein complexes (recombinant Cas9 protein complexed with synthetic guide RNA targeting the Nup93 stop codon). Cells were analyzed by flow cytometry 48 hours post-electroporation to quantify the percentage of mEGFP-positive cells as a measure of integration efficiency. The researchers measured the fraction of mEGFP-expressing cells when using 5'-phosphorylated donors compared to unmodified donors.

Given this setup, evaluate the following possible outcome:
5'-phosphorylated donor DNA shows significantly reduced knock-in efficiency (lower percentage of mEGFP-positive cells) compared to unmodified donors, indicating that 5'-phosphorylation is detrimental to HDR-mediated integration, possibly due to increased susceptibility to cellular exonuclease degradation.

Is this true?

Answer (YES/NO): NO